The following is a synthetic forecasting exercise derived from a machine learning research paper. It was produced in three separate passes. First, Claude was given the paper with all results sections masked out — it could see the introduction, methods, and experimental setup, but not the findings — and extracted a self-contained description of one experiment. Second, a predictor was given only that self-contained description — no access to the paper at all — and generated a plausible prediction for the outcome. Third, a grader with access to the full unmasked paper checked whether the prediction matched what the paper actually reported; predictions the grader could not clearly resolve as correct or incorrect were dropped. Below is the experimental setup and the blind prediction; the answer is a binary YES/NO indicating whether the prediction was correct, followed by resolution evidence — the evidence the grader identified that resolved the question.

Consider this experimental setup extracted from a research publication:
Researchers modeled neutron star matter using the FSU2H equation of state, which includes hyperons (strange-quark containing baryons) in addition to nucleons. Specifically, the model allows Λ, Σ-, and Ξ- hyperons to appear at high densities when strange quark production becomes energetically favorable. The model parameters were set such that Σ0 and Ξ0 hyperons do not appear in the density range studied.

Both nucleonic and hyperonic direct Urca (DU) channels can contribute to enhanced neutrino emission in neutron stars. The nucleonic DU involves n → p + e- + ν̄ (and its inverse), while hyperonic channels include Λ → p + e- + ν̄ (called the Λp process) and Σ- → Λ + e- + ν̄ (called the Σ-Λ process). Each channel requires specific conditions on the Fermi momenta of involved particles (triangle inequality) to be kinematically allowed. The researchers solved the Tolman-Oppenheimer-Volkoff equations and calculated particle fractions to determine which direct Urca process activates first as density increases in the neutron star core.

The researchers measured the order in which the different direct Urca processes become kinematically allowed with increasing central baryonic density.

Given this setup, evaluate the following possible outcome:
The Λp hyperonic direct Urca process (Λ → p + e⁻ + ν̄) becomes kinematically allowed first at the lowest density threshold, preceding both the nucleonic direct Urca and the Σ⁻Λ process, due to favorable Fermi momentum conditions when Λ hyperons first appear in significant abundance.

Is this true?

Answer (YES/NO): YES